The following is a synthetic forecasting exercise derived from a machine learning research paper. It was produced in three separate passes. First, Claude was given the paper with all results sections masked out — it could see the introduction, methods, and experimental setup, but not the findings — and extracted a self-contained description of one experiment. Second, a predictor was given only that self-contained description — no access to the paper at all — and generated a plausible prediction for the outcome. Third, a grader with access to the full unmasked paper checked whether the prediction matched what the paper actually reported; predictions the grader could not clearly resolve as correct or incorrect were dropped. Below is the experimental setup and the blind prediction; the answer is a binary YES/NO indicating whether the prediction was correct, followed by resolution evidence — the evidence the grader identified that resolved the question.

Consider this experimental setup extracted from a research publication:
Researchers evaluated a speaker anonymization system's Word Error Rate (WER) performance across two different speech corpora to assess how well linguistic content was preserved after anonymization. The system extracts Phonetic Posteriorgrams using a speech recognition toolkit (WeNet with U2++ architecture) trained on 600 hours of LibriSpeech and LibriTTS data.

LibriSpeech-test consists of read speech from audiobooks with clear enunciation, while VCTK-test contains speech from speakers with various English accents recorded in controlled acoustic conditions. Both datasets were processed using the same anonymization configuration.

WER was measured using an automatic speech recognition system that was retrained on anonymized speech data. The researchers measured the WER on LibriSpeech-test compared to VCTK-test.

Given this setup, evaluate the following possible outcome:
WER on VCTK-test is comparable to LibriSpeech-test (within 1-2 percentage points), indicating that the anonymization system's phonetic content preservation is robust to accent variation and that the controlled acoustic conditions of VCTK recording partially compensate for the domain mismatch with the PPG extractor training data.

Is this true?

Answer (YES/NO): NO